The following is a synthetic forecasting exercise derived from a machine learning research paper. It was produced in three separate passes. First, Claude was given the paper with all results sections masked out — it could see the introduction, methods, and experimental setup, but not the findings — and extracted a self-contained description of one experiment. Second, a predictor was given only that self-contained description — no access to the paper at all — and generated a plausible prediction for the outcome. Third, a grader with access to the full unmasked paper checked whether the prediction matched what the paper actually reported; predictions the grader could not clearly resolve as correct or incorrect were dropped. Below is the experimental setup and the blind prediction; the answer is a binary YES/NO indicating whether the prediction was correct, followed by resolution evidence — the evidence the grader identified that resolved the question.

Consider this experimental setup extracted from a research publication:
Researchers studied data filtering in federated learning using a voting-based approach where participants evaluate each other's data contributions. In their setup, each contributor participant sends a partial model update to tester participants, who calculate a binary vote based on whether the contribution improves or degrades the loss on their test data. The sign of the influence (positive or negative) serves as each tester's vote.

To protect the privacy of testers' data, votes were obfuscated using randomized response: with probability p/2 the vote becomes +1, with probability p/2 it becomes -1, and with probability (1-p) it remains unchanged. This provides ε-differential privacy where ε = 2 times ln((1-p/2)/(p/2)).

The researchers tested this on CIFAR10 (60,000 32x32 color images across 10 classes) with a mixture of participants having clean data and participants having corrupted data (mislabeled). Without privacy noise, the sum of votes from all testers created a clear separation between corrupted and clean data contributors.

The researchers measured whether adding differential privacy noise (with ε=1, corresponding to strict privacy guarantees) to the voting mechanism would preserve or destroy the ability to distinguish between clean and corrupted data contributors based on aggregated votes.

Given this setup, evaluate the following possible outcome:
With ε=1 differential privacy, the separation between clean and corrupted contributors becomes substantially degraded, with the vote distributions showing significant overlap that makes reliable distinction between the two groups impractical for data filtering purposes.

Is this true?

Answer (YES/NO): NO